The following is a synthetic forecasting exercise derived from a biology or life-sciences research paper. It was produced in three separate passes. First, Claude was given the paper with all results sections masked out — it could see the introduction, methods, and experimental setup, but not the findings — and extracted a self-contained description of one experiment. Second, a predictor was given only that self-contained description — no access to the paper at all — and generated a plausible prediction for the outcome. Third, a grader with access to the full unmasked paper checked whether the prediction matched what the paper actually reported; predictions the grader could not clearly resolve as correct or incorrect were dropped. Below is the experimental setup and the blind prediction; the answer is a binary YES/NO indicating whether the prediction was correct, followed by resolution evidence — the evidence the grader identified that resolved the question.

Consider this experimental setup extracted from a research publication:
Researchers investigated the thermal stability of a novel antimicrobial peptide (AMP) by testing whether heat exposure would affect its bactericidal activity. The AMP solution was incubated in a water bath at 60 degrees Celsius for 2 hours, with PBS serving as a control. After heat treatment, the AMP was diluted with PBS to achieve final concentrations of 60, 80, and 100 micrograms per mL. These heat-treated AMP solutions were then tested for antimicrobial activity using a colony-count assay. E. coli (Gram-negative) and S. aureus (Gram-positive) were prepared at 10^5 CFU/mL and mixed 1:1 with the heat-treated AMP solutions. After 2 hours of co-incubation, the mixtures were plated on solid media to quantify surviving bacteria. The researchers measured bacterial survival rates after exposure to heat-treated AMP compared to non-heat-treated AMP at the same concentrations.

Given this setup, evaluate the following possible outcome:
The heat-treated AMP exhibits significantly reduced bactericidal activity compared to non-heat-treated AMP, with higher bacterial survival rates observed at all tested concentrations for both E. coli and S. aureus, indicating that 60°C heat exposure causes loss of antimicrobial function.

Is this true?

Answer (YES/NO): NO